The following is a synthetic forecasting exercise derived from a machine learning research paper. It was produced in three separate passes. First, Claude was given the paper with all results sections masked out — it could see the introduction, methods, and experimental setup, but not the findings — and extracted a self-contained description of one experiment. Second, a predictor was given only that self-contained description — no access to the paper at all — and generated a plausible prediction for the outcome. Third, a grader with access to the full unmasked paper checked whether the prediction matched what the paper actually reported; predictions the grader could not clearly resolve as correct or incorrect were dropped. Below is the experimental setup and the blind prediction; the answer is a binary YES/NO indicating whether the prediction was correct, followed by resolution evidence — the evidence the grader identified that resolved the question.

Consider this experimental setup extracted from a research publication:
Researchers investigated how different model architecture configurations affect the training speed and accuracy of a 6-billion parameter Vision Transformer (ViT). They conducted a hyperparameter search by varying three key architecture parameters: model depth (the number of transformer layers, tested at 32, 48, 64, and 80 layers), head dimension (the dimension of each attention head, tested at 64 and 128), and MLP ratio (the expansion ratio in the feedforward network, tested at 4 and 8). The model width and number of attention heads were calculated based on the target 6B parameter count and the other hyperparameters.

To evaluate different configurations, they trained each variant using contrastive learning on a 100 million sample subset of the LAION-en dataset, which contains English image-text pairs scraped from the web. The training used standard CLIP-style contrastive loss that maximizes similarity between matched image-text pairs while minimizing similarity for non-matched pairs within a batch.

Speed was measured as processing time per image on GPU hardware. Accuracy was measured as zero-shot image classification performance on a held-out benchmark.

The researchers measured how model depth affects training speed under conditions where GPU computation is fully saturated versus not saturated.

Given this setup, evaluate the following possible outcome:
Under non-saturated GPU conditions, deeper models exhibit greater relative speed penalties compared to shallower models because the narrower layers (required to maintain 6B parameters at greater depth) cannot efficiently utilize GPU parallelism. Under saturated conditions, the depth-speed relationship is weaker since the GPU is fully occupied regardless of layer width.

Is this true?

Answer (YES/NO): YES